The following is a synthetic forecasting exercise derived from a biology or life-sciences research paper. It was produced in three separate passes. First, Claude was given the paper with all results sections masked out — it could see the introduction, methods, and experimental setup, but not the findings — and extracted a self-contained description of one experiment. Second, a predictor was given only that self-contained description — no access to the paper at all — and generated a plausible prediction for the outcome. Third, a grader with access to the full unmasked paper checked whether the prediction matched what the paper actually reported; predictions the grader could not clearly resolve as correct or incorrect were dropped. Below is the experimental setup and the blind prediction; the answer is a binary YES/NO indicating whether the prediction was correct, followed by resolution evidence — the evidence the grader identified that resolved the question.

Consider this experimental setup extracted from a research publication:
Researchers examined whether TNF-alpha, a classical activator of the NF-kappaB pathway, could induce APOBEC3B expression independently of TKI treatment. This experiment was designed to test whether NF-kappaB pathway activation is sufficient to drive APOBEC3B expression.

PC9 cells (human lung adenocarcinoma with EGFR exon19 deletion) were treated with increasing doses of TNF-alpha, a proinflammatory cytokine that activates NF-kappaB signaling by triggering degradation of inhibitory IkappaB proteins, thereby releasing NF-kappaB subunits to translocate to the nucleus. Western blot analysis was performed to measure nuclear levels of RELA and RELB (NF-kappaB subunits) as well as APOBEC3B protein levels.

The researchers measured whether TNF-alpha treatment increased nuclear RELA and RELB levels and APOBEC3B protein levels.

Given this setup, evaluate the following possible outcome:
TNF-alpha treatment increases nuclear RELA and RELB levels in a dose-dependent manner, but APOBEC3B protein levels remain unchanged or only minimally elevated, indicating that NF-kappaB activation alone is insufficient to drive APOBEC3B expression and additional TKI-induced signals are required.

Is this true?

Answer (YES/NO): NO